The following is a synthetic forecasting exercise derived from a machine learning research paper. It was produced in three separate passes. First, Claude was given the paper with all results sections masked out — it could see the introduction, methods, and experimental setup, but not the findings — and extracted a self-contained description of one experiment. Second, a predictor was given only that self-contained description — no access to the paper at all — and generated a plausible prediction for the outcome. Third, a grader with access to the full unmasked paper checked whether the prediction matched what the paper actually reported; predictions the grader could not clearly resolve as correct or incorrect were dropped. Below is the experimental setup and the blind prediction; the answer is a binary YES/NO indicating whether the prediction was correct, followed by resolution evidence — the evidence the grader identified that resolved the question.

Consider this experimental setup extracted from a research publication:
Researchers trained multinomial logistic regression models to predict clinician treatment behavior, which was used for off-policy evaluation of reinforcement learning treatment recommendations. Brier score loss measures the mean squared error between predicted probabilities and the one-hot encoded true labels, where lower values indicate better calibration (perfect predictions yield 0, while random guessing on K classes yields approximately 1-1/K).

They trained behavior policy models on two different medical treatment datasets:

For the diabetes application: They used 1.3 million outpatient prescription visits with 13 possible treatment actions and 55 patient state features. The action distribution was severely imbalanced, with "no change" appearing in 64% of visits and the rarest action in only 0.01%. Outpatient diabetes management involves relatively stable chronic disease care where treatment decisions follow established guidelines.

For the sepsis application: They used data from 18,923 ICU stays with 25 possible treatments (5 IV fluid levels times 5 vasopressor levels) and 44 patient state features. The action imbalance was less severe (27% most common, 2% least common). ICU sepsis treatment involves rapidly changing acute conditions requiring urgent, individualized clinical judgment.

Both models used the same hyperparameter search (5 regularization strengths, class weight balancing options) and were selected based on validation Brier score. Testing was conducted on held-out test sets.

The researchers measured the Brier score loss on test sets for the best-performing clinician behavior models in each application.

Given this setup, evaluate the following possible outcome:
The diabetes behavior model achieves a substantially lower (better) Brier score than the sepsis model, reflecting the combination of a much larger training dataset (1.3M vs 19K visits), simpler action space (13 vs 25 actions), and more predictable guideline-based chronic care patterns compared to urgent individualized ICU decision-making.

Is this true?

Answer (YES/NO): YES